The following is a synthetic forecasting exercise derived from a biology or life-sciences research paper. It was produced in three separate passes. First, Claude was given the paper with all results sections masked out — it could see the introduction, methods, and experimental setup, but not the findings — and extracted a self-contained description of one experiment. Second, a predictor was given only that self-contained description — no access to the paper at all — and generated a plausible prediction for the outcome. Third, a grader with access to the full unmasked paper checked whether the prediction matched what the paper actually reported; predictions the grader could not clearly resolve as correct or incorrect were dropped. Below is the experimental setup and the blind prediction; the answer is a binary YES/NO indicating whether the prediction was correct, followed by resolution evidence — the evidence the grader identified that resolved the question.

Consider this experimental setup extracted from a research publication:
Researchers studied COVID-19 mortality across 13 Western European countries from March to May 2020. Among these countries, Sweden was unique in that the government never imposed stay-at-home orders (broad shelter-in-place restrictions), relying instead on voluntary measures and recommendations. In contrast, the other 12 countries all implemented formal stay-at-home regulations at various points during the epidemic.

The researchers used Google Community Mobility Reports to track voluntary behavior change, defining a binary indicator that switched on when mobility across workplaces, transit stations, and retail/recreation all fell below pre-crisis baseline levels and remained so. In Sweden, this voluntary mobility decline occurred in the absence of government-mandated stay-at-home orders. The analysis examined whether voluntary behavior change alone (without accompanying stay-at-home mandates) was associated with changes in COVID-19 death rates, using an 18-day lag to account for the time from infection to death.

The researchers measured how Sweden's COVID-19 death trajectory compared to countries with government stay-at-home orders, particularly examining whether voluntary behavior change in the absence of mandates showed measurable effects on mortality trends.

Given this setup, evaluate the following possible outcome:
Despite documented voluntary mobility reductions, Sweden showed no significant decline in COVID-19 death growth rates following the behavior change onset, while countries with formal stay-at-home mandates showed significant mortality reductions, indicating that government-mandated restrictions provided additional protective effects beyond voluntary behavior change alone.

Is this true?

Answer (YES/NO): NO